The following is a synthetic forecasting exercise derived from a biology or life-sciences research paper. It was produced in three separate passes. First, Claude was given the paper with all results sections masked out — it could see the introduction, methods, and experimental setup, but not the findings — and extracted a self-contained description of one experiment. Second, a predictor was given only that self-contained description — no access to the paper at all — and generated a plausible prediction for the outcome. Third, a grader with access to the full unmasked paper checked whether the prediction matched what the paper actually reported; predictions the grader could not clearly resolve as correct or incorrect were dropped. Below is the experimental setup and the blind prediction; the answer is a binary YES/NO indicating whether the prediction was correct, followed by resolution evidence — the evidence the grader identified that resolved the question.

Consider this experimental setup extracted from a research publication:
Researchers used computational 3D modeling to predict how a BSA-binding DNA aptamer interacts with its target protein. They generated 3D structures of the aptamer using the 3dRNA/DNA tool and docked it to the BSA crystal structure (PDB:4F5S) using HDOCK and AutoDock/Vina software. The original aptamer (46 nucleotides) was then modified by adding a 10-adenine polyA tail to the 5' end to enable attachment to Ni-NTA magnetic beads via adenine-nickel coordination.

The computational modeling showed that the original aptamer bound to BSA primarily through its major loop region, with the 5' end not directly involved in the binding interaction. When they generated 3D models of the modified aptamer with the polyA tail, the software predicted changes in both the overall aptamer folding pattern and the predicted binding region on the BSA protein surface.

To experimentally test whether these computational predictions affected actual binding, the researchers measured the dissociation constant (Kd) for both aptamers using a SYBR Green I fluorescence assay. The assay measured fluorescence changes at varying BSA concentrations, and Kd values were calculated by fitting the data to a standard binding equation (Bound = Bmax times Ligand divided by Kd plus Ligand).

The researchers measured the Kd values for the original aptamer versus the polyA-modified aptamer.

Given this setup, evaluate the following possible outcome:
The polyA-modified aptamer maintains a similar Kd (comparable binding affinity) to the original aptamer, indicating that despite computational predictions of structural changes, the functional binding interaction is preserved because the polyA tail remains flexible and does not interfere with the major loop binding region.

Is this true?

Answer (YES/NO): YES